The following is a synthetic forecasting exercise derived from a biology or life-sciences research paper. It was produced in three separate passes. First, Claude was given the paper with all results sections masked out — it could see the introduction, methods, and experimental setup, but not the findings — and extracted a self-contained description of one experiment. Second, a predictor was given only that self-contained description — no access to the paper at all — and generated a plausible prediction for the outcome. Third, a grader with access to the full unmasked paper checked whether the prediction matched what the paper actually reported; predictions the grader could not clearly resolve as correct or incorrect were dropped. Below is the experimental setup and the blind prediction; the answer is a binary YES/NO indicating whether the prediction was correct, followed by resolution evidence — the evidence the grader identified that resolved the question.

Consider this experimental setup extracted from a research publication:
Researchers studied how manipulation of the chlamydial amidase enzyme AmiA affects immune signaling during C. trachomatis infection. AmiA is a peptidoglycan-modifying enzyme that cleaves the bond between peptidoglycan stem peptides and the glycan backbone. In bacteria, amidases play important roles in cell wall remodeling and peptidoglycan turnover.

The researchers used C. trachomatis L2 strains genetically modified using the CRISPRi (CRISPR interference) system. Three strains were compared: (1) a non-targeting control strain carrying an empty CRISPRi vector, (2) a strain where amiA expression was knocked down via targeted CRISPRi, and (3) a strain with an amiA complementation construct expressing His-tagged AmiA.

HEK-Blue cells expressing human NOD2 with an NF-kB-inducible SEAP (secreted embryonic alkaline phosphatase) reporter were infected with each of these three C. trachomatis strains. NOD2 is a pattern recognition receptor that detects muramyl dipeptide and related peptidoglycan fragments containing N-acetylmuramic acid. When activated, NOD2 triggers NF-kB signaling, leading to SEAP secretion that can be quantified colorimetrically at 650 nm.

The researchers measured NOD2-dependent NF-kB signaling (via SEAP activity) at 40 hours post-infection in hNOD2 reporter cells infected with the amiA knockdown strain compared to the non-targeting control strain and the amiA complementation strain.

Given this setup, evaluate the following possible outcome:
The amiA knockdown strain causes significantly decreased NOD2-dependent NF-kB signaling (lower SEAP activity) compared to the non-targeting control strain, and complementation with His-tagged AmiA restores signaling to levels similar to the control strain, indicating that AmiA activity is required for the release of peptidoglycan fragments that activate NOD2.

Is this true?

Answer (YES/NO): NO